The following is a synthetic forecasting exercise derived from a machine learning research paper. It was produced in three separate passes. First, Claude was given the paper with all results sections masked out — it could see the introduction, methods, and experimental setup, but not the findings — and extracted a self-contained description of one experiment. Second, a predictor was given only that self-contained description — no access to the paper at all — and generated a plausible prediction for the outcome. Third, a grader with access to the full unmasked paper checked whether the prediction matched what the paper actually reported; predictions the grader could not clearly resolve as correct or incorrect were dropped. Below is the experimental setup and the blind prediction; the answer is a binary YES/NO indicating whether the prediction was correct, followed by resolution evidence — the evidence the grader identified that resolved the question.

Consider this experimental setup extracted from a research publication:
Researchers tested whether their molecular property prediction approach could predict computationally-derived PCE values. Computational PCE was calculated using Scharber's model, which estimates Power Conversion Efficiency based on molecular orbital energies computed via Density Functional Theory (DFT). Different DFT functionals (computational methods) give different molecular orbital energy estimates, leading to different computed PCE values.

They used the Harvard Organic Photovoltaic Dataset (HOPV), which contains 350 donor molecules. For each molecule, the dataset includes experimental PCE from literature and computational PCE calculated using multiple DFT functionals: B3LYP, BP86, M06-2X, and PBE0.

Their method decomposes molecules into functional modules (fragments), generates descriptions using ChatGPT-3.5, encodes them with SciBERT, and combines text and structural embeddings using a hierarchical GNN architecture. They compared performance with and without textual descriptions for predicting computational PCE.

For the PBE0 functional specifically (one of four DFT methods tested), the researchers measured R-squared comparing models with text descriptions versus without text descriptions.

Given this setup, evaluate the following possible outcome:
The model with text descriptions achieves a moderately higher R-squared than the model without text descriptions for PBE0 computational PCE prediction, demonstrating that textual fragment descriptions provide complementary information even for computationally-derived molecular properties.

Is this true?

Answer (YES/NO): YES